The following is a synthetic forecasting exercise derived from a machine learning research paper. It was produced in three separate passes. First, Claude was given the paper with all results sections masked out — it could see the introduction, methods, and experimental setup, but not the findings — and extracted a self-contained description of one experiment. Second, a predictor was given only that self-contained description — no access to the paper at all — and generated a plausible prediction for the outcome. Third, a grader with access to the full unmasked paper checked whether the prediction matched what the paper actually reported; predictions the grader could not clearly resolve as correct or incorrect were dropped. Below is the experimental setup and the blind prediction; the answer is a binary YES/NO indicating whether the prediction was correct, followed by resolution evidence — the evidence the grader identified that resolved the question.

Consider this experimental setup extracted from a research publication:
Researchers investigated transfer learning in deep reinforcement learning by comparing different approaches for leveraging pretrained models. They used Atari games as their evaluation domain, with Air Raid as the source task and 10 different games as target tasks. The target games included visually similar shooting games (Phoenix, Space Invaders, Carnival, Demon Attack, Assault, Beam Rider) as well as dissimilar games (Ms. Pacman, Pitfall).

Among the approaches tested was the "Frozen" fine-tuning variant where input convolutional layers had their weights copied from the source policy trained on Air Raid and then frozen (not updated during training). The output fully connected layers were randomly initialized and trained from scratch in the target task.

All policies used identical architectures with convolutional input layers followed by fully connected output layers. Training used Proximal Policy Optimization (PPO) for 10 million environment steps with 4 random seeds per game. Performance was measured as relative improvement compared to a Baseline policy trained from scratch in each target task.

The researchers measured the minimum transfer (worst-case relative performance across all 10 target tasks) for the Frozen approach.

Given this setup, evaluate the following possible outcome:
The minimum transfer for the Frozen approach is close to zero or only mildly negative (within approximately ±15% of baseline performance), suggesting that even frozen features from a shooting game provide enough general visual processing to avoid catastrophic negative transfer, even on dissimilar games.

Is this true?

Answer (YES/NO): NO